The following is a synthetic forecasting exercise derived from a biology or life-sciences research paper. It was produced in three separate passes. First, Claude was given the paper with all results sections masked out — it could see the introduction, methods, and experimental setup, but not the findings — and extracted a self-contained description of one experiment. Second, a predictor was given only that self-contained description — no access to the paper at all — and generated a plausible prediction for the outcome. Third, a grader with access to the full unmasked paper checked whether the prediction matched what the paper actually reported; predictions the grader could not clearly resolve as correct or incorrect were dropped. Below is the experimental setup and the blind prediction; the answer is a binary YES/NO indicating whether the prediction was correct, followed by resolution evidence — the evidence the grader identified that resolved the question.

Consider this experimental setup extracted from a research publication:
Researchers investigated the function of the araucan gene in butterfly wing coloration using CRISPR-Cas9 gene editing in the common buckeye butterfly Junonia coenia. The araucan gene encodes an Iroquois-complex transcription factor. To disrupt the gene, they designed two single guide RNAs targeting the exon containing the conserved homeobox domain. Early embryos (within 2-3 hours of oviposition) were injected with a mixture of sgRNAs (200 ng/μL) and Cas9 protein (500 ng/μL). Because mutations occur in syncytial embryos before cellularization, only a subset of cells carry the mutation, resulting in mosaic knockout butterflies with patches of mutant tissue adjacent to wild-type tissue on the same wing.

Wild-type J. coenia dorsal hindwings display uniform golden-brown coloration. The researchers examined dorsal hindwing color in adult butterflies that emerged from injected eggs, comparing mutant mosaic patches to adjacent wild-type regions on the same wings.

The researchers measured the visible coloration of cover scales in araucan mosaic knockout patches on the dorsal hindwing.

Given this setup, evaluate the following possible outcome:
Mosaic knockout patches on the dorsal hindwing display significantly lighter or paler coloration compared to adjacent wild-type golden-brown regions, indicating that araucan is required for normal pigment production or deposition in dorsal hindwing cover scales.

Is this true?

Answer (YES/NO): NO